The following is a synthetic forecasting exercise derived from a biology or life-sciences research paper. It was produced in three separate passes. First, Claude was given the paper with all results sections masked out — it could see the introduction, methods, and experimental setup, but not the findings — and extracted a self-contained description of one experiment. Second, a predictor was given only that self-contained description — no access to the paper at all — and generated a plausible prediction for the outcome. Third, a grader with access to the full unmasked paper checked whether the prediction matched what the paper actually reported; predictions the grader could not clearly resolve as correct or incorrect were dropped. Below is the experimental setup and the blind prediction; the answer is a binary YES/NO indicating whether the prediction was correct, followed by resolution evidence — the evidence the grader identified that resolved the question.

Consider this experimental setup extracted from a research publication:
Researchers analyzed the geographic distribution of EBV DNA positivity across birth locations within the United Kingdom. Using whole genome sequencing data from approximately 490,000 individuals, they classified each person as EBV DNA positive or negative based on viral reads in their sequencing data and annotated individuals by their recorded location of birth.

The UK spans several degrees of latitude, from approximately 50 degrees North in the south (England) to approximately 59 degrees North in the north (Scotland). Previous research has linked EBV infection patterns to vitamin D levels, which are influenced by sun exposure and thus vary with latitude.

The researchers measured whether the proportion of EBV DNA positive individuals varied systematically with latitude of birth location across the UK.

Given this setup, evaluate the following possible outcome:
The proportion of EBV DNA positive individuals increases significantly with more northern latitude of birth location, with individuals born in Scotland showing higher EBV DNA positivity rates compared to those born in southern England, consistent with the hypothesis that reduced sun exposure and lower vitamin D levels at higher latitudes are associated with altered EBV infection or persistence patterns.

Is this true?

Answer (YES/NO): YES